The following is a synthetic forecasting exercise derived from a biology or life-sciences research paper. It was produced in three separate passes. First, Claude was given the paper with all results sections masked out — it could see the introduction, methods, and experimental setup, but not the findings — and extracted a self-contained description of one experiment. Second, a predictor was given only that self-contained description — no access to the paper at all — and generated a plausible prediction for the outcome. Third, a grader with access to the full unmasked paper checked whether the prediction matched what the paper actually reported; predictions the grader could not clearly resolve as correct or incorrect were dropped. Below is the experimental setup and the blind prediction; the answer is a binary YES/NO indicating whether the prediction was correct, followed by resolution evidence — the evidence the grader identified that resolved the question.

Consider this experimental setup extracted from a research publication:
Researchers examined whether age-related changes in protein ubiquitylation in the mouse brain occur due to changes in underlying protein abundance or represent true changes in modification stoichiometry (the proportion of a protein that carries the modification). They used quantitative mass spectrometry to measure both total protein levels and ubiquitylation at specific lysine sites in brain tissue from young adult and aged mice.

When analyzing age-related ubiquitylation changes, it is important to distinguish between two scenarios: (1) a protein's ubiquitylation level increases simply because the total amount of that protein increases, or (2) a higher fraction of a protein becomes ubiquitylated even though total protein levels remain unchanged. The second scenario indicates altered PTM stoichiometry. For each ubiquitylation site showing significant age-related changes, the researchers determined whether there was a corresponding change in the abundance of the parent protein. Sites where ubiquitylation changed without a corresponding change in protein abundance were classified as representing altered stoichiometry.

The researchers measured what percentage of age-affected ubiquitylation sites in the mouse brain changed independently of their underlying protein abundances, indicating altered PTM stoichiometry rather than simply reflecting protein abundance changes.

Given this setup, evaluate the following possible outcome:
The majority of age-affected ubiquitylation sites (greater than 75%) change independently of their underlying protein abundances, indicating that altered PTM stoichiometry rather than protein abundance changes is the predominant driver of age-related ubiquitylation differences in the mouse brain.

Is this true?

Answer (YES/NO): NO